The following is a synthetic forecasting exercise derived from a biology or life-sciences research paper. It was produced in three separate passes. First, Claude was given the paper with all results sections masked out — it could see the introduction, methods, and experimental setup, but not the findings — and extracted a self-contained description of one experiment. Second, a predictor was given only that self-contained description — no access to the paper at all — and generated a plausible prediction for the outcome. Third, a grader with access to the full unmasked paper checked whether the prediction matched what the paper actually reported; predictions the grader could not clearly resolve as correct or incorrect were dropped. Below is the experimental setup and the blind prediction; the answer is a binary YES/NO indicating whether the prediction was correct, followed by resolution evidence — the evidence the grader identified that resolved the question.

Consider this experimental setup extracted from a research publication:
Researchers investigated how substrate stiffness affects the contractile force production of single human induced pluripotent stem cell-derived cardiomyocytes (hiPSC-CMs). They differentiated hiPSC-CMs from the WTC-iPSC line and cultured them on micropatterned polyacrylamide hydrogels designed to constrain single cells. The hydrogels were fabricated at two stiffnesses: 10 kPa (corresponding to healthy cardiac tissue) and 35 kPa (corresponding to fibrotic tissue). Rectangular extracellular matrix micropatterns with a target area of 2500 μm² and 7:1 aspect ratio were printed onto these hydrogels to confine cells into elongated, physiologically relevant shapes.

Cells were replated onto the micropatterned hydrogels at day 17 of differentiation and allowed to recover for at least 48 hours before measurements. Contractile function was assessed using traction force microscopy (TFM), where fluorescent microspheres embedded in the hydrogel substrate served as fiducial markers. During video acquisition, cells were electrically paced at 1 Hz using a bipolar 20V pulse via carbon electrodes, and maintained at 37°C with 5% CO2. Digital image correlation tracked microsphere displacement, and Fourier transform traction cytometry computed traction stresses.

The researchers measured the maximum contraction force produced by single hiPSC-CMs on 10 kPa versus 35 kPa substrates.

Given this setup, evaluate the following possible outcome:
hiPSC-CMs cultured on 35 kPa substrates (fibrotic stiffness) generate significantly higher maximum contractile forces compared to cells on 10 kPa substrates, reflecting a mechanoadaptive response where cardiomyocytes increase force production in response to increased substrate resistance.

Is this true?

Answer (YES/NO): YES